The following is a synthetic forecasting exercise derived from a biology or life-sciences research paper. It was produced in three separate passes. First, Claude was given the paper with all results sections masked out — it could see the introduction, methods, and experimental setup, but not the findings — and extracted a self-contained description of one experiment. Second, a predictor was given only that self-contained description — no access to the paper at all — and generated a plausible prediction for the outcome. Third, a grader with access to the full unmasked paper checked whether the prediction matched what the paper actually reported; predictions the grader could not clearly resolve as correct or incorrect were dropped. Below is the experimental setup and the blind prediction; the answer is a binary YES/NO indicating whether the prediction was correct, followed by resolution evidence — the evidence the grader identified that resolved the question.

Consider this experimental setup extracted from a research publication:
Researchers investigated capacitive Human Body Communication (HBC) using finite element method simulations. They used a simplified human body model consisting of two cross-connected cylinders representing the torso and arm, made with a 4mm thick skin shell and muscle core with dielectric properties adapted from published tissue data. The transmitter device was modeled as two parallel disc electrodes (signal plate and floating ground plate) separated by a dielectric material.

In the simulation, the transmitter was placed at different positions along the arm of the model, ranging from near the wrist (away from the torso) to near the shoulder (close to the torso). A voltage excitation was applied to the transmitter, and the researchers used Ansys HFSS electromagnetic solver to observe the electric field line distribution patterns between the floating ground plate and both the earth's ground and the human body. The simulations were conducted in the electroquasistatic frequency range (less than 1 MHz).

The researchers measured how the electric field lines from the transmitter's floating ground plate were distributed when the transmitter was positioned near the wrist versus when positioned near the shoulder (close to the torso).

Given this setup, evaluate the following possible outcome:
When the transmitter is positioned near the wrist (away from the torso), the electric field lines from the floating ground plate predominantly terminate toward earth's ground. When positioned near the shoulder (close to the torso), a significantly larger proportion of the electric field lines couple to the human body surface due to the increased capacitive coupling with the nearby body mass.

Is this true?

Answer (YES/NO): YES